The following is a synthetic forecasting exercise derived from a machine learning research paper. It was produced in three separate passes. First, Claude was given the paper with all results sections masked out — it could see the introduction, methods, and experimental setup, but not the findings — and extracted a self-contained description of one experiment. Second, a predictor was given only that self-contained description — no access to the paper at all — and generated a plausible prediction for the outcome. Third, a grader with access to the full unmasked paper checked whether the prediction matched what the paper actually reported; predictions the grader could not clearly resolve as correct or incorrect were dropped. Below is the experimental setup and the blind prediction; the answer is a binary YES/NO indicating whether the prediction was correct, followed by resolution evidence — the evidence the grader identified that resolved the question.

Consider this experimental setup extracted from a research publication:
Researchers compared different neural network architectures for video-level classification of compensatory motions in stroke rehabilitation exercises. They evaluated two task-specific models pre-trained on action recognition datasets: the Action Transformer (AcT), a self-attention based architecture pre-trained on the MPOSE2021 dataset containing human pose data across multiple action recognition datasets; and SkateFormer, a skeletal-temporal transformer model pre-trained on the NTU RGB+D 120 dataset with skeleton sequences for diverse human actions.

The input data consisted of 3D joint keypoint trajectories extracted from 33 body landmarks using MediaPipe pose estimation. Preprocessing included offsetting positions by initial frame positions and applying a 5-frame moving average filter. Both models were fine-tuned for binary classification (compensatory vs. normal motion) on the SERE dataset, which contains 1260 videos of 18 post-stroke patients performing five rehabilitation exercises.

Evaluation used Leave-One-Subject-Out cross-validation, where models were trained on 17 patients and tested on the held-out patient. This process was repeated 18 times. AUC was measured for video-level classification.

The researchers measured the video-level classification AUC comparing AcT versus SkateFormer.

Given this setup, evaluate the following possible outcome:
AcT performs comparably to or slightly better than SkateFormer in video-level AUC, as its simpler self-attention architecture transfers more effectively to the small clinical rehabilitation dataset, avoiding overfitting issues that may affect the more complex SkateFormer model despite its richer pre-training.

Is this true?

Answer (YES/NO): YES